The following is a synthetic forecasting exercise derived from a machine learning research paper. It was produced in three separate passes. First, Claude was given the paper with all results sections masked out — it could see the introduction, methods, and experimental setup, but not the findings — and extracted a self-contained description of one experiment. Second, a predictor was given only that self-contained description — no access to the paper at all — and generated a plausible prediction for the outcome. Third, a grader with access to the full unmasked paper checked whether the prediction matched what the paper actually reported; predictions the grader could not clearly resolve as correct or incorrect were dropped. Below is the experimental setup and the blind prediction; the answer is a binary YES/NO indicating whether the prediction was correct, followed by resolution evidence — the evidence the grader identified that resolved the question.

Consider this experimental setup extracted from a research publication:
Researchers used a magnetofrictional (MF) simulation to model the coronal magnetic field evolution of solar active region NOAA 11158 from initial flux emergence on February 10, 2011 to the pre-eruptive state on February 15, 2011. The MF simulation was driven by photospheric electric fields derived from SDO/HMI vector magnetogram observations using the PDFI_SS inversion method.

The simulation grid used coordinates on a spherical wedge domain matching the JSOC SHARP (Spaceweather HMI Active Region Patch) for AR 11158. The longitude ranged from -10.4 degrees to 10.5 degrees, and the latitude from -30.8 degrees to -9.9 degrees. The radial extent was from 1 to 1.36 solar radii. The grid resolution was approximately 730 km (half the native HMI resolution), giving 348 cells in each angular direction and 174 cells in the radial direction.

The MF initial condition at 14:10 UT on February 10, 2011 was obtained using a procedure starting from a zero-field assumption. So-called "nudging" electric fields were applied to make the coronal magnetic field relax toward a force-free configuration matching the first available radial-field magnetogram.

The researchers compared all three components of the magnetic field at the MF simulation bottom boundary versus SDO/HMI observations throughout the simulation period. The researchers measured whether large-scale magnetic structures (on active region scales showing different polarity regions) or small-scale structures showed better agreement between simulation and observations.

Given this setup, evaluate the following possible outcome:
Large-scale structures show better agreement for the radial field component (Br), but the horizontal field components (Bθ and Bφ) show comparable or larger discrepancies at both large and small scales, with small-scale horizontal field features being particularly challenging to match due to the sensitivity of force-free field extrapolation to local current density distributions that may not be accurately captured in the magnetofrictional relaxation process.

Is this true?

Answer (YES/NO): NO